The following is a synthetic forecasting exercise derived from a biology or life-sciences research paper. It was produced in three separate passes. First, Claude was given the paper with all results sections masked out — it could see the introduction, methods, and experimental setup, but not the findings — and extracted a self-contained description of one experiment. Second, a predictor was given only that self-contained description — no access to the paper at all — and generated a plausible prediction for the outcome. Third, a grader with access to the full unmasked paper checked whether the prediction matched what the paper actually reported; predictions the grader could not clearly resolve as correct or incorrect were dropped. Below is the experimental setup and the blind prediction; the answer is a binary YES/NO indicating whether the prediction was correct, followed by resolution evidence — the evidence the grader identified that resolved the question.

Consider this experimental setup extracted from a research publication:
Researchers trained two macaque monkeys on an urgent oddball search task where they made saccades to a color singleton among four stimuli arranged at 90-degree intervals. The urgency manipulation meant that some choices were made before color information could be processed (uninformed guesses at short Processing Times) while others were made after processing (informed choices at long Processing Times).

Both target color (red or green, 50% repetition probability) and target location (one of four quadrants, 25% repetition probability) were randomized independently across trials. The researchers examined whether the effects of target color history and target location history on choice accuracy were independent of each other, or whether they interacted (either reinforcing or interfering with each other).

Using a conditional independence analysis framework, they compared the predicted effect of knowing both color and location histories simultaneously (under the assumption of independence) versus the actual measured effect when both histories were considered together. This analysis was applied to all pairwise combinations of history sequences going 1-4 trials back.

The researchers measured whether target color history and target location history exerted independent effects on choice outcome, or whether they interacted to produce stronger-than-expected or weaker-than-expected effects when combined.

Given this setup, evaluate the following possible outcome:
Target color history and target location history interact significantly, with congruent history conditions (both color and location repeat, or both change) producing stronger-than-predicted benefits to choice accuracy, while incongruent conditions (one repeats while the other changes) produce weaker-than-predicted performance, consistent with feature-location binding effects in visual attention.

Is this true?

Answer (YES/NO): NO